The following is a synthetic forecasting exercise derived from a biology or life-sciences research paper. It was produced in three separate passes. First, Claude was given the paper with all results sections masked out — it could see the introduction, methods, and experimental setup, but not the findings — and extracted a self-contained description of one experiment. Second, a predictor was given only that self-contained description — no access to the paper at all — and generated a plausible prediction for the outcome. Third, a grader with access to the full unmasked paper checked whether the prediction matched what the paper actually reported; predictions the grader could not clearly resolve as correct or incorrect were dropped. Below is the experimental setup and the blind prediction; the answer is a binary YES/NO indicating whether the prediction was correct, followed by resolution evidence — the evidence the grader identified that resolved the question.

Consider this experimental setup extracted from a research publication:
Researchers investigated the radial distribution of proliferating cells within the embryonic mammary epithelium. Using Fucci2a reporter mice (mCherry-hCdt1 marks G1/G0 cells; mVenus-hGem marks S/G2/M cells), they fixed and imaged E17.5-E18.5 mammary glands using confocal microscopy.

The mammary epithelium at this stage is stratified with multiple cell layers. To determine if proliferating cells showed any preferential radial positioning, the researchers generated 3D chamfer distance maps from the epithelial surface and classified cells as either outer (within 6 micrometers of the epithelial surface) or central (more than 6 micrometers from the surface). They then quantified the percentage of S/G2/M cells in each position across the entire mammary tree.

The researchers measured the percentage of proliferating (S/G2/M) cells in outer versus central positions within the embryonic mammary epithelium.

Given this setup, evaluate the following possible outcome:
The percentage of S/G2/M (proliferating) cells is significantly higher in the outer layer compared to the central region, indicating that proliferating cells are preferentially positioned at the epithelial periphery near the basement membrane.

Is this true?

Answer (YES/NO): NO